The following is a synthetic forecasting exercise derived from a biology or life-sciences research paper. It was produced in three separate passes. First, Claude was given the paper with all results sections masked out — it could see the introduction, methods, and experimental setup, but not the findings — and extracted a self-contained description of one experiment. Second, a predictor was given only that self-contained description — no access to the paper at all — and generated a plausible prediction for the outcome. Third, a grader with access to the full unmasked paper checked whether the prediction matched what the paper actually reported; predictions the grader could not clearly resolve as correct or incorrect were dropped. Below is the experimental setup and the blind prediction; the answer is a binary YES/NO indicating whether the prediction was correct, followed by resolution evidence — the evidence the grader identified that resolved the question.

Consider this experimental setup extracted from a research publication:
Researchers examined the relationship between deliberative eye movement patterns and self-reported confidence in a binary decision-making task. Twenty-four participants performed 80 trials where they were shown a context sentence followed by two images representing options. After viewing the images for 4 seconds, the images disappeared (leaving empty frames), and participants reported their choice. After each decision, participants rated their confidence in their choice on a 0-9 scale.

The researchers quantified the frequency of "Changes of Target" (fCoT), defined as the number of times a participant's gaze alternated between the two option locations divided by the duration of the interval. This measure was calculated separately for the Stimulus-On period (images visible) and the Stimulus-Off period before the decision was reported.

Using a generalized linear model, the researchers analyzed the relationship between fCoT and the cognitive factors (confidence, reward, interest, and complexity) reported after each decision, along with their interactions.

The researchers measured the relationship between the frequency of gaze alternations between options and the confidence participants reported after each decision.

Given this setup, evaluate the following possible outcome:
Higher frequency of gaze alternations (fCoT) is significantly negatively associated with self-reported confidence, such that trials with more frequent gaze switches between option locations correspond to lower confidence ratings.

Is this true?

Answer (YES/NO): YES